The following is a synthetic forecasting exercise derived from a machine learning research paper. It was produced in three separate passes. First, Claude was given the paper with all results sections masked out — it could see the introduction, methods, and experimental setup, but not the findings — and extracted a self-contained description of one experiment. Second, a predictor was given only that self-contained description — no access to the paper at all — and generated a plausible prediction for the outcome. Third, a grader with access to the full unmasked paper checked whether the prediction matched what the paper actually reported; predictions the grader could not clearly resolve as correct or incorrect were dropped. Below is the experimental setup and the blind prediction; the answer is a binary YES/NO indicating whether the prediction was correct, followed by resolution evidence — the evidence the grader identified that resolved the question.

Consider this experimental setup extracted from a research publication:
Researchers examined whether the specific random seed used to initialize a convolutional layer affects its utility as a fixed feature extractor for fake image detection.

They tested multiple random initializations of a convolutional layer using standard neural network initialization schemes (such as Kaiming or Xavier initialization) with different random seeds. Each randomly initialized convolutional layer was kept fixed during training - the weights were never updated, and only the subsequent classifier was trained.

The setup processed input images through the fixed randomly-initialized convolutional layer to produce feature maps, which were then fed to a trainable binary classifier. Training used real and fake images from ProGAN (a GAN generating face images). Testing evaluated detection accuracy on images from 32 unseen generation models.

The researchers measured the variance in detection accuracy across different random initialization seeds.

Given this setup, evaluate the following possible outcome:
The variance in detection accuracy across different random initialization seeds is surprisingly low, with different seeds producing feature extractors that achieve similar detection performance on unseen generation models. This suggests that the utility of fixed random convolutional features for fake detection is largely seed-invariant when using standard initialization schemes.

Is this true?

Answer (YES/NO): YES